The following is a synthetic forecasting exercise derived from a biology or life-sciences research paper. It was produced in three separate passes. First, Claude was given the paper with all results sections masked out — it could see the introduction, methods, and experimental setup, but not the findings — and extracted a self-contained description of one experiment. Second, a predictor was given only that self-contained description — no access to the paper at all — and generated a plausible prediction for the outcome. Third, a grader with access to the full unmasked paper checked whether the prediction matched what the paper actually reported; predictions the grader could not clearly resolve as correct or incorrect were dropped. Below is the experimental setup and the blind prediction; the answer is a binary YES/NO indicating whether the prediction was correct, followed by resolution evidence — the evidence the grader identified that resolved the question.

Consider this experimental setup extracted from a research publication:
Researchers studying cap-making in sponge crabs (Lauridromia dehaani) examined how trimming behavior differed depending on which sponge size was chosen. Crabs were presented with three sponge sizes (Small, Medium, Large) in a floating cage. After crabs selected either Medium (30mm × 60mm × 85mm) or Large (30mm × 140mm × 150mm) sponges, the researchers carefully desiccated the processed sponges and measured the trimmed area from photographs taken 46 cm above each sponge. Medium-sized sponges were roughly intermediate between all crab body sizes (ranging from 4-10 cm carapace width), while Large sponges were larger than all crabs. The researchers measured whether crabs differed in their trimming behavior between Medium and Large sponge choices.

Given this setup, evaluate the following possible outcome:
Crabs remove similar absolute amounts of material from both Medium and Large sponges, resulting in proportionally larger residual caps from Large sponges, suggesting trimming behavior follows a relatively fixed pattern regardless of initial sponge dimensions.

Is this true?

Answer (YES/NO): NO